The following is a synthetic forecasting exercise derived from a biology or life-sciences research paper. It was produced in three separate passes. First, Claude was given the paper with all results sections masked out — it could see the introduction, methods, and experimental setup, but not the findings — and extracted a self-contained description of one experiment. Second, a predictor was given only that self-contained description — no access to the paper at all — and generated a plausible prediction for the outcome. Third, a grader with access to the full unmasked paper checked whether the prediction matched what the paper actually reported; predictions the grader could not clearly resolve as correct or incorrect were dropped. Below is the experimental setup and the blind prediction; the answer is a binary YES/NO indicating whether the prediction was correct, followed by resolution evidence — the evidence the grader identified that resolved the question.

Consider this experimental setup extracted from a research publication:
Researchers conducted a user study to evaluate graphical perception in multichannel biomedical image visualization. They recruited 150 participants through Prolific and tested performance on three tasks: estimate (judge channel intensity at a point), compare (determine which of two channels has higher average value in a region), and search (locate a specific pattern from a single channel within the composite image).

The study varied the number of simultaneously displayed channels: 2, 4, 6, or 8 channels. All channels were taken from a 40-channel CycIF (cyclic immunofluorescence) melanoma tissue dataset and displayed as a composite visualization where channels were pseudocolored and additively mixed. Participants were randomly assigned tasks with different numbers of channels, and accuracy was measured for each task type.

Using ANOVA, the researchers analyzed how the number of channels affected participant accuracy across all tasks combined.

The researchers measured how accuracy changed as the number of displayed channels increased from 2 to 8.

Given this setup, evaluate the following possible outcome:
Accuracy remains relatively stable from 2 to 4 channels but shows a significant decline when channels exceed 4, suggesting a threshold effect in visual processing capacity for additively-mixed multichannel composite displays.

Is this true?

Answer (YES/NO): NO